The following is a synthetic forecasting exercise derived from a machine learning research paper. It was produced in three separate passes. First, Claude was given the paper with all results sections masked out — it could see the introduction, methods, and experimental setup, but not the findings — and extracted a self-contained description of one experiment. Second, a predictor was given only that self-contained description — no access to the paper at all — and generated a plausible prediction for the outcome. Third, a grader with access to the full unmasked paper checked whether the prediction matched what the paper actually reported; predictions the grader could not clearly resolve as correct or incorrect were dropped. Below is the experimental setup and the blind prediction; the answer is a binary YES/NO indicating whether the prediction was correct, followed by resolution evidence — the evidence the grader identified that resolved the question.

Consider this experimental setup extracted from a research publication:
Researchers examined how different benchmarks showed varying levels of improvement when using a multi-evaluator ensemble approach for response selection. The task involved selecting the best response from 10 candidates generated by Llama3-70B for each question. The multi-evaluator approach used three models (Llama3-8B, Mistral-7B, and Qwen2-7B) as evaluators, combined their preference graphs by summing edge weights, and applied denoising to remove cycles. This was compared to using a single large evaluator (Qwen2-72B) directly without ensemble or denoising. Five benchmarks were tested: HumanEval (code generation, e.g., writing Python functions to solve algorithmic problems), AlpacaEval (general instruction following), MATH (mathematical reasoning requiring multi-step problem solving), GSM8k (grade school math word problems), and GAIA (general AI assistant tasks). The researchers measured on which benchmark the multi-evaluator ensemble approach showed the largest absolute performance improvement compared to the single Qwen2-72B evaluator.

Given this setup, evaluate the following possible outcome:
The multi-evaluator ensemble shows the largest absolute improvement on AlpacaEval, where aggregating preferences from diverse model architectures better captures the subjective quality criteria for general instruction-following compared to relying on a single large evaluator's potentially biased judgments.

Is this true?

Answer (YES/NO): NO